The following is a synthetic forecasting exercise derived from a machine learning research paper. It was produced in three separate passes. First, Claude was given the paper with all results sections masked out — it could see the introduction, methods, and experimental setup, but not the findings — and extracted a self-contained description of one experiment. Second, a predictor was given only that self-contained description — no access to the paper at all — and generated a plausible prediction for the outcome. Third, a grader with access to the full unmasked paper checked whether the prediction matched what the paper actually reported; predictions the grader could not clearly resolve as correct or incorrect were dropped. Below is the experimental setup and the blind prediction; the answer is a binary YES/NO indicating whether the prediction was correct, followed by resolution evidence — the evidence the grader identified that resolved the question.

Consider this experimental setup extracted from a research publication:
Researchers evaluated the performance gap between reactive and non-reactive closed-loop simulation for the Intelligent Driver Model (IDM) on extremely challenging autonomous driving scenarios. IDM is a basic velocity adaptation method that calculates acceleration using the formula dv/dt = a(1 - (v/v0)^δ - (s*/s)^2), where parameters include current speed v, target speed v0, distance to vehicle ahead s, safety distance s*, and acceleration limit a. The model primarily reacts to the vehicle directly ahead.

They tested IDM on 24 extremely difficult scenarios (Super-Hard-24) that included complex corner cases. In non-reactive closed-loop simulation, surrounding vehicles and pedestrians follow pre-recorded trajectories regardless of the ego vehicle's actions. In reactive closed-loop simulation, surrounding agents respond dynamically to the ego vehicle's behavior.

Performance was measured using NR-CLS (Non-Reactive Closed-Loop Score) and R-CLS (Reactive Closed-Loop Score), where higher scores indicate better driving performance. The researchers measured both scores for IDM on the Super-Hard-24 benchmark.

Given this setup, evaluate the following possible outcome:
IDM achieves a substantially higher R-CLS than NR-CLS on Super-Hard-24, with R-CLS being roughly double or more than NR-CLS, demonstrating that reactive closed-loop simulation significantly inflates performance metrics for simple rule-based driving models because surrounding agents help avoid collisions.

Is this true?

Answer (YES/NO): NO